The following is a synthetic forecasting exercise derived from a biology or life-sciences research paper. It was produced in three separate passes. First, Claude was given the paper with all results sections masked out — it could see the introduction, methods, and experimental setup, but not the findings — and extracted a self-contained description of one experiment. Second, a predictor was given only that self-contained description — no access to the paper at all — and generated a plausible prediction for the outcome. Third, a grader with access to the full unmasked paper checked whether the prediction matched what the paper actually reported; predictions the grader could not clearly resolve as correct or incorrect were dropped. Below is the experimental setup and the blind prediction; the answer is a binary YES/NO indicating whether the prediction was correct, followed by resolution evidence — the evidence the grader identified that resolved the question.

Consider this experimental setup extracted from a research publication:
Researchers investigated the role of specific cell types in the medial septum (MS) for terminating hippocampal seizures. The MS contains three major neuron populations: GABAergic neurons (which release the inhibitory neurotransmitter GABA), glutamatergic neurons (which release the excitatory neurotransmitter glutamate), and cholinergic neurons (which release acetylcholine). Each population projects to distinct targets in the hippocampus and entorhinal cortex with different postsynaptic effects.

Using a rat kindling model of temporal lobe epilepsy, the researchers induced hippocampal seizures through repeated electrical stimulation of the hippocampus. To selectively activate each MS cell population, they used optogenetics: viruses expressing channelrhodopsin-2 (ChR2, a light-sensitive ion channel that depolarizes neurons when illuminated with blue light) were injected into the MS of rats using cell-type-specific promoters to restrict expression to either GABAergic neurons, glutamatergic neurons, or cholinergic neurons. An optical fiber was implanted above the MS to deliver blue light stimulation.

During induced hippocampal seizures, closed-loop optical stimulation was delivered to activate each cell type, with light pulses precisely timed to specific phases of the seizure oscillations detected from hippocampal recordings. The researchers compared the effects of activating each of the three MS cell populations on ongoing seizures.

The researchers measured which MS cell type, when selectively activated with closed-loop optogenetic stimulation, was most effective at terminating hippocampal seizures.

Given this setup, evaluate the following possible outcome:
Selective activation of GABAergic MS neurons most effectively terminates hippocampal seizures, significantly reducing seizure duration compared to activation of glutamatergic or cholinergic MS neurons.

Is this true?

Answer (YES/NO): YES